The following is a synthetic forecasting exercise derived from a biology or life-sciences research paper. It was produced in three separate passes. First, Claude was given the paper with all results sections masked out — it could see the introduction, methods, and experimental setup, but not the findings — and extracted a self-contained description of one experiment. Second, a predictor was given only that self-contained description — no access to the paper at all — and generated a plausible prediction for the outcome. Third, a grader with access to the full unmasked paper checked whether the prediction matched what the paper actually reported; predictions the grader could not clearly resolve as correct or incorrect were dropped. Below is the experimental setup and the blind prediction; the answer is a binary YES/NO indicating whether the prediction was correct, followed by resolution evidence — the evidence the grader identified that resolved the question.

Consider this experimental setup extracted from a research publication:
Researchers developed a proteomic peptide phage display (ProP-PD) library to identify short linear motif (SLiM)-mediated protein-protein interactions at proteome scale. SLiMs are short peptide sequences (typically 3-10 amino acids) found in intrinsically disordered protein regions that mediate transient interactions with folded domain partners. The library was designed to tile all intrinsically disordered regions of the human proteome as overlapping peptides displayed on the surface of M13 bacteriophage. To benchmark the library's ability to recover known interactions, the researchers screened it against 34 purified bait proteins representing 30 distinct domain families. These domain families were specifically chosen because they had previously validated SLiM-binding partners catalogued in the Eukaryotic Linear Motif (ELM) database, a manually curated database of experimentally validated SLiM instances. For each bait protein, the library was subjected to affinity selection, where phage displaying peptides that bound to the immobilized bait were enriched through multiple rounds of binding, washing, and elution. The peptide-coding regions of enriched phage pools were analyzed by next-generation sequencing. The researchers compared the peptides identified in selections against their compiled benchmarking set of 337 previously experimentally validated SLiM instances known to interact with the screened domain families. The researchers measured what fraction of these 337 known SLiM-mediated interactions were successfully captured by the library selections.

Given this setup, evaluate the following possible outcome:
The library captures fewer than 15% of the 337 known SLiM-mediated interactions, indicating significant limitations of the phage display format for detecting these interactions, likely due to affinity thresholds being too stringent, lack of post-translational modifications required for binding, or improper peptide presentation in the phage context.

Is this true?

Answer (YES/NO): NO